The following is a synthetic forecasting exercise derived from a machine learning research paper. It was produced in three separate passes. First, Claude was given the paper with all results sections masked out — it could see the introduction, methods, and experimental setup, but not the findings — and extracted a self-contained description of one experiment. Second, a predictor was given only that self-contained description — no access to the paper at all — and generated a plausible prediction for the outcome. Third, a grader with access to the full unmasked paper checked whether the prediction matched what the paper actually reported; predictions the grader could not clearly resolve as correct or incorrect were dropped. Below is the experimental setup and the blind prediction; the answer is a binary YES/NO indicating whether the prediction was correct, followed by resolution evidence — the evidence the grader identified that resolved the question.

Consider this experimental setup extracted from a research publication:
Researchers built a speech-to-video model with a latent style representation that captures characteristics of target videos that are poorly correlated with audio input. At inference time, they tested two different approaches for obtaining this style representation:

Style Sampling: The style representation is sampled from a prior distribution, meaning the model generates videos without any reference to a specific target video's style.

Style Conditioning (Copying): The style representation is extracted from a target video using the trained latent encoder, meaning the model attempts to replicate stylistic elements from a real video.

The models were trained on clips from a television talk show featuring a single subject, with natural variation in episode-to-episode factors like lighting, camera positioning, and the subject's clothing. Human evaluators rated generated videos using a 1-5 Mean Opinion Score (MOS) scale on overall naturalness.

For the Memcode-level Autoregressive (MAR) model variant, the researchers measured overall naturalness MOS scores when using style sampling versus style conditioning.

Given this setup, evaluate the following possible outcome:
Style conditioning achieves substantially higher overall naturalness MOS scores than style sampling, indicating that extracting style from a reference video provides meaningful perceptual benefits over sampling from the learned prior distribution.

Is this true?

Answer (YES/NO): NO